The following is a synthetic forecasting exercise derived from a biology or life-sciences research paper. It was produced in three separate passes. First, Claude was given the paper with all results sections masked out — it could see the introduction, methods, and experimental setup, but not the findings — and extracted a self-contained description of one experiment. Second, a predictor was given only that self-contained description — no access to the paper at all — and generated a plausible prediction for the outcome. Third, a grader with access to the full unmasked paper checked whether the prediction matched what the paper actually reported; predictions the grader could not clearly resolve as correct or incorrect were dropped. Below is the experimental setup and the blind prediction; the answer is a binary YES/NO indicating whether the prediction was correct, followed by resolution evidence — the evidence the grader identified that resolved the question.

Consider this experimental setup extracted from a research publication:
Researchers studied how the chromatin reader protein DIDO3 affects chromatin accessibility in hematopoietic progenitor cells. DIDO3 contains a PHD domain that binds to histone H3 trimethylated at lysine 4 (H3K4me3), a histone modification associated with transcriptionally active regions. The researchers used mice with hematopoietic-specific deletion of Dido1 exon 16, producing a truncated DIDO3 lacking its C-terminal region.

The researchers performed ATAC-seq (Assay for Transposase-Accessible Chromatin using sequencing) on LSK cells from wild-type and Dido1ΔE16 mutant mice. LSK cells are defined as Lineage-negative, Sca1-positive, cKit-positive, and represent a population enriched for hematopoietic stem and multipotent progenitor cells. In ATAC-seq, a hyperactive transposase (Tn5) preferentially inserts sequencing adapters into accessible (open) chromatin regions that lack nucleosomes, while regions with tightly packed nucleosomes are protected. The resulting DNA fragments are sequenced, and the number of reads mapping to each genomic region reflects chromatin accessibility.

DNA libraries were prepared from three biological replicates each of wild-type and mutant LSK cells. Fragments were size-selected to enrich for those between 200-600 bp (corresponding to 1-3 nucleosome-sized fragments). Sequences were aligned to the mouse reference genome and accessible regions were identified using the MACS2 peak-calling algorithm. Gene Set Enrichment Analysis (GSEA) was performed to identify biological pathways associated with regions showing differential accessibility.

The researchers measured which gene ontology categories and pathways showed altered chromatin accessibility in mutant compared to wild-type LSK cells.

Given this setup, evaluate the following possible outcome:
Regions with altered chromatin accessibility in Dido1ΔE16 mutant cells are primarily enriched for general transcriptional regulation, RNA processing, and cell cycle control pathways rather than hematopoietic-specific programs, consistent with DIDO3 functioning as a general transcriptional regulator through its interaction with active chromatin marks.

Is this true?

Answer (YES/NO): NO